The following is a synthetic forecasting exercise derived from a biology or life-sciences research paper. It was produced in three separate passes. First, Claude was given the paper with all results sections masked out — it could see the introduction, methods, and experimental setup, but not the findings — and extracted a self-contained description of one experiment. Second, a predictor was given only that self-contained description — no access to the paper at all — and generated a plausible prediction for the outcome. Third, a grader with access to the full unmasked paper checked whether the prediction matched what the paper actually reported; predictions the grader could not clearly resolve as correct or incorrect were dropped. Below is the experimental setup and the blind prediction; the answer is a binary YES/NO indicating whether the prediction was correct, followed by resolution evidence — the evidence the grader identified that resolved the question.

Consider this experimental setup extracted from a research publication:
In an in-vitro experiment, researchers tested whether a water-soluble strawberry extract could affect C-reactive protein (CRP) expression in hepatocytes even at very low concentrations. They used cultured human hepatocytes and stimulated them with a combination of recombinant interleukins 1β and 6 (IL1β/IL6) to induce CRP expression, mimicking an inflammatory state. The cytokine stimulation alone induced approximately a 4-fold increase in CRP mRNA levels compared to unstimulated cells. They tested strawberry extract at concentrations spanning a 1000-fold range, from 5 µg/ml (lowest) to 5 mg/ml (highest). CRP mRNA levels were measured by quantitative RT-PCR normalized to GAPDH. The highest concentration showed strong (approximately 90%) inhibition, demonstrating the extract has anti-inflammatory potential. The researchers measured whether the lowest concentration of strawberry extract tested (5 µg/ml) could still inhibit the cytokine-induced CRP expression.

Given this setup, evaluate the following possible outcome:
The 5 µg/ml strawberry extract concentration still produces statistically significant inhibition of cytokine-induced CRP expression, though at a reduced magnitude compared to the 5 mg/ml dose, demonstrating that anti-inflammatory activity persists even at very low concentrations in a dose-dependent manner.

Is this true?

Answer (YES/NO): NO